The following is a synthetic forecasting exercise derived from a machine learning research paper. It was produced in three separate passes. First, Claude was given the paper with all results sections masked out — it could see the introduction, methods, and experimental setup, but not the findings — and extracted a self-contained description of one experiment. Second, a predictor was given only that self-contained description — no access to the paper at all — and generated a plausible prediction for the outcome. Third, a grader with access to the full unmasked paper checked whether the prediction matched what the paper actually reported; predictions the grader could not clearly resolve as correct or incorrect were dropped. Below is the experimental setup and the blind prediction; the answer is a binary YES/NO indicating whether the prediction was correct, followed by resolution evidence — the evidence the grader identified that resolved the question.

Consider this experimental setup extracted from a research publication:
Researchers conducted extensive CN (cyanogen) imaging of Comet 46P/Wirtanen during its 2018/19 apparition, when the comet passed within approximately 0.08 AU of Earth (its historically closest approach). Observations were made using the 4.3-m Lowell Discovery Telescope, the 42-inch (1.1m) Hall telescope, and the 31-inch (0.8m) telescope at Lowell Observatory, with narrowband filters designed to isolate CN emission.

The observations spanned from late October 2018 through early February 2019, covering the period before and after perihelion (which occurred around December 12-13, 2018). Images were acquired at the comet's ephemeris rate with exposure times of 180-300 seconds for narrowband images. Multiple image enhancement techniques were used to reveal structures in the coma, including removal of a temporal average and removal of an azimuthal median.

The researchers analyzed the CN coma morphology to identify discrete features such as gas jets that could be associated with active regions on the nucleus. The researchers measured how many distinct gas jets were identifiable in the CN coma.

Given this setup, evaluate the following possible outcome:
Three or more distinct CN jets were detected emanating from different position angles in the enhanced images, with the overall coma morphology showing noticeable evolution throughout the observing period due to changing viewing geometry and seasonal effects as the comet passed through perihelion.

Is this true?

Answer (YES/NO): NO